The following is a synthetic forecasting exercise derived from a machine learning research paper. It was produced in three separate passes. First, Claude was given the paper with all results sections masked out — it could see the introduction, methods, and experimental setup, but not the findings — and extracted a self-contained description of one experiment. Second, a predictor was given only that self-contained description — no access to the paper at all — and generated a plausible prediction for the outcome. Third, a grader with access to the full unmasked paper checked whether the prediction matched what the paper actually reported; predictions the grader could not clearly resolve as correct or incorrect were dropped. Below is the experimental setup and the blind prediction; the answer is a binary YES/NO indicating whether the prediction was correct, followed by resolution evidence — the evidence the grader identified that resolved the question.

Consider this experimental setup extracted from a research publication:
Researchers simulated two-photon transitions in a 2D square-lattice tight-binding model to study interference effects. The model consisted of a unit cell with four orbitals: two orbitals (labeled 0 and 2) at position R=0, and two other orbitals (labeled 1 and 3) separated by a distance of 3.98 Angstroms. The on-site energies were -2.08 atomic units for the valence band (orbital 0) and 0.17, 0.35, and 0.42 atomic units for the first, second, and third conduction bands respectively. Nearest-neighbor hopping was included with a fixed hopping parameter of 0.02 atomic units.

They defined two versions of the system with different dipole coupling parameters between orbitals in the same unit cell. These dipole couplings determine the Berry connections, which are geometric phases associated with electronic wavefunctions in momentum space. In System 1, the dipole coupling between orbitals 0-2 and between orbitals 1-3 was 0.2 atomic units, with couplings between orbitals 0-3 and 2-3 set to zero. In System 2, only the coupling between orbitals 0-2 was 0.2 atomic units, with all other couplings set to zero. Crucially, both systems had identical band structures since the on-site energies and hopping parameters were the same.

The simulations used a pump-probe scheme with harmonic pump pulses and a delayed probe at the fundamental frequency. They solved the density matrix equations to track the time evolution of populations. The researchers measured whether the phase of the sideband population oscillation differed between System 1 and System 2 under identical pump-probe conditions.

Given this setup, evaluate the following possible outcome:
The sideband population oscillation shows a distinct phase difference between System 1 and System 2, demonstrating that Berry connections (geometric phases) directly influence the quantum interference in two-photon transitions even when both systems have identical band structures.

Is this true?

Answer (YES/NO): YES